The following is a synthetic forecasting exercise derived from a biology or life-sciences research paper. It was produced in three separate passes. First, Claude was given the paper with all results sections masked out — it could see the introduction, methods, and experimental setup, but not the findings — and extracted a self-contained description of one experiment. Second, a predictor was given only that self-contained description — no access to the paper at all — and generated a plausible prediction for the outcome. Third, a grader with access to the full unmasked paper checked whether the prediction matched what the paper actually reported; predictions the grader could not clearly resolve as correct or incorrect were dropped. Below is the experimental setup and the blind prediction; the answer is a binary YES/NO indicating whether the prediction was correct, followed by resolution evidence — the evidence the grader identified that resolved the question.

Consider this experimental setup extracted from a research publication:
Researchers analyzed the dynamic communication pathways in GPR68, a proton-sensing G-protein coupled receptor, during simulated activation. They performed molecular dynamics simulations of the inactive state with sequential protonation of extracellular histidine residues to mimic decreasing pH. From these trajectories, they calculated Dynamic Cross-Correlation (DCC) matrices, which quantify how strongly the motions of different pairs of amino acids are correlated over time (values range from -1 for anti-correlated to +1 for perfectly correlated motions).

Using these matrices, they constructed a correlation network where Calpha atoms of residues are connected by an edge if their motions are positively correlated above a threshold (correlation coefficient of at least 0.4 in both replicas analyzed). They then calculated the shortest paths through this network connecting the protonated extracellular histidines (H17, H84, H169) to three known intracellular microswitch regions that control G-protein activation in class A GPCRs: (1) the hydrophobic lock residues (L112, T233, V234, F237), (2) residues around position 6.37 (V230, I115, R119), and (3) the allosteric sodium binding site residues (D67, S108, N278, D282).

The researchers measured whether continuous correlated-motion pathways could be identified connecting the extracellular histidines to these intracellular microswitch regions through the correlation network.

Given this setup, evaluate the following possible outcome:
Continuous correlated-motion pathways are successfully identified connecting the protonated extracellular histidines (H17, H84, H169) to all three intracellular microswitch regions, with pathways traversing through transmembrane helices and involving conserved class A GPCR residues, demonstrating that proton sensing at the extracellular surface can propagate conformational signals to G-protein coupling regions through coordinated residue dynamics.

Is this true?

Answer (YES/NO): NO